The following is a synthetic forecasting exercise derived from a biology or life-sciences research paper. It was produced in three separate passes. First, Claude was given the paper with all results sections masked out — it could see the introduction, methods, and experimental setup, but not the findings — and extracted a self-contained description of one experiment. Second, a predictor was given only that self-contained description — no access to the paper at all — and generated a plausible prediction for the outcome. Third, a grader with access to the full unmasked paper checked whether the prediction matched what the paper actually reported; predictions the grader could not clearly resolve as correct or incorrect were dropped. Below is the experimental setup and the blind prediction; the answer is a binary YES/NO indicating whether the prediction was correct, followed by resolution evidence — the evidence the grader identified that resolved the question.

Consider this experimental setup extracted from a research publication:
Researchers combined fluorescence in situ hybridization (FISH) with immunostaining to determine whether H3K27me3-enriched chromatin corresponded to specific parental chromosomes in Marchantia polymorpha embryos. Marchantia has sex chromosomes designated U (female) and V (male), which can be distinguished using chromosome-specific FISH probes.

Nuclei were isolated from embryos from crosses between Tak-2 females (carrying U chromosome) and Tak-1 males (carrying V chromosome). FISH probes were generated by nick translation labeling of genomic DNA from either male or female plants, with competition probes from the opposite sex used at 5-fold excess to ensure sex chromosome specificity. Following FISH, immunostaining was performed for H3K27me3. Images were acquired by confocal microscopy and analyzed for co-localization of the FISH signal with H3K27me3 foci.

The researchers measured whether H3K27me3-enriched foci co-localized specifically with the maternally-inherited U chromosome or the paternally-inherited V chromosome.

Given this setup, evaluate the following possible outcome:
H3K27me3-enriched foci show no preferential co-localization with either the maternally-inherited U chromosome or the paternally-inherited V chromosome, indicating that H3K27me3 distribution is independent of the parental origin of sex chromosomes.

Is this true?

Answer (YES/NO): NO